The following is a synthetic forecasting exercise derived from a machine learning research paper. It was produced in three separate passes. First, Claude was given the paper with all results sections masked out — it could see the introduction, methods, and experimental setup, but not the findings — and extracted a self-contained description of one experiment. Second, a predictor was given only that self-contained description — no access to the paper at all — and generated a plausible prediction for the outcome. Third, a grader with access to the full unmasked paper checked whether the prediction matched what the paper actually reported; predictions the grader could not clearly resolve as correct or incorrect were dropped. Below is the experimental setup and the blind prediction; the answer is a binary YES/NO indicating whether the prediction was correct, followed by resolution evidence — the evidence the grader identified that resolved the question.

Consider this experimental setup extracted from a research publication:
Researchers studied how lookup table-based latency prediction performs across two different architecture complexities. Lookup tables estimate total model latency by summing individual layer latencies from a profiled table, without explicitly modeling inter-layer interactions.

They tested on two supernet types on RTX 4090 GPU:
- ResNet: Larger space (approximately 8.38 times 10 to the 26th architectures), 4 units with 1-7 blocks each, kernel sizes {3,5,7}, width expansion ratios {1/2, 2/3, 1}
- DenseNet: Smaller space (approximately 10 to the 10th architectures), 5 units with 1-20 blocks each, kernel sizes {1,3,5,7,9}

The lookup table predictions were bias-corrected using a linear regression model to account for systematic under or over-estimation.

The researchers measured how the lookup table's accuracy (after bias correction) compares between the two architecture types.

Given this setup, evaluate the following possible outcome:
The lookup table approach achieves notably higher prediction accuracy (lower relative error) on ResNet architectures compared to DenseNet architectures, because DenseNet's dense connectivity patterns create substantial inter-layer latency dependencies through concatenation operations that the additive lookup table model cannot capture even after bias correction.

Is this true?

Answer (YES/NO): NO